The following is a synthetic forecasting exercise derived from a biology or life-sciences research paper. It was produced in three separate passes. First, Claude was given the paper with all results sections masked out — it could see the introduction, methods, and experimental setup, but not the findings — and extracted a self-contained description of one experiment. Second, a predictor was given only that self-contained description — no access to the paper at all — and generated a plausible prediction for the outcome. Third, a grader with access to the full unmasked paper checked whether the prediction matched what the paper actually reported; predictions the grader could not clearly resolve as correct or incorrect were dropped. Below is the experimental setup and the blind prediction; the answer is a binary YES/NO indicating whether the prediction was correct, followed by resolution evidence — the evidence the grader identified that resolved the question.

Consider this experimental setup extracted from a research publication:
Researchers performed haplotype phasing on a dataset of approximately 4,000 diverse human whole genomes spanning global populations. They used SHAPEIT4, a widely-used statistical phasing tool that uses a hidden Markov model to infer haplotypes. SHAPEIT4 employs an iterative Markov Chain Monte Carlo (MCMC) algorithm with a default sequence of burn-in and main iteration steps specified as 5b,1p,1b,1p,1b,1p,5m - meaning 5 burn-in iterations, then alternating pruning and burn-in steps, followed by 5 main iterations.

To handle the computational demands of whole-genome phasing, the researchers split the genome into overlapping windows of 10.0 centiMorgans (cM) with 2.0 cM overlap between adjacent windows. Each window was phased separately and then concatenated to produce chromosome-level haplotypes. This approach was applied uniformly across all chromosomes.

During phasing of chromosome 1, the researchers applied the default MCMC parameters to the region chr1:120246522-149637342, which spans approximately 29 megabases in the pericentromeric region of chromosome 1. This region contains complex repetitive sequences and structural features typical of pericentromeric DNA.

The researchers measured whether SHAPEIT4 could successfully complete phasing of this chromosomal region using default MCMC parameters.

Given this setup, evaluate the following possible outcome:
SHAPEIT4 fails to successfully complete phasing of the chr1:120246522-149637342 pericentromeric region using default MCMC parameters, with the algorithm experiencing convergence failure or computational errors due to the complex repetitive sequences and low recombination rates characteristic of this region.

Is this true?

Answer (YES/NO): YES